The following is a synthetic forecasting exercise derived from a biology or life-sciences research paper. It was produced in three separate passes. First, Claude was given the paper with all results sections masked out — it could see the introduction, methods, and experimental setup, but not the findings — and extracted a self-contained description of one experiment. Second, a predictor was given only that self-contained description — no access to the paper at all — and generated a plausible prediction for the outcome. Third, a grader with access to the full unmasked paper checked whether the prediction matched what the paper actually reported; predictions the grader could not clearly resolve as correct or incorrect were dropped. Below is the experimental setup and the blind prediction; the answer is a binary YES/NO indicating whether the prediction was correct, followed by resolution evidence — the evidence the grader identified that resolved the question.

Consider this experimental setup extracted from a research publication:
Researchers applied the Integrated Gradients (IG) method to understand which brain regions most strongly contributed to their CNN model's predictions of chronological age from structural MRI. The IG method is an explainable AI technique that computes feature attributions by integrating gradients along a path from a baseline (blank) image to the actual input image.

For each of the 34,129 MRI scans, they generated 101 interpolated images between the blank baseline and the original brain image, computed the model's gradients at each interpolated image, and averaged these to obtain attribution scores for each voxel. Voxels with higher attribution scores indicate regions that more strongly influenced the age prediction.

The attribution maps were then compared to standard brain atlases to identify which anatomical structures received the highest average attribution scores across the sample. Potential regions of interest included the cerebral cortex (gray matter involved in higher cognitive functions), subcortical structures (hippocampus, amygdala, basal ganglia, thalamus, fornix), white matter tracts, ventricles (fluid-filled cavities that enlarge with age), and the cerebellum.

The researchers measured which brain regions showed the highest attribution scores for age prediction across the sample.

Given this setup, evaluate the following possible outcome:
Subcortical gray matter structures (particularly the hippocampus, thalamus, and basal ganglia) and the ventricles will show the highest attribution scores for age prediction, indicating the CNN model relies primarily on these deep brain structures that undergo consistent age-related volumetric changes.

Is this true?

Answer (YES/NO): NO